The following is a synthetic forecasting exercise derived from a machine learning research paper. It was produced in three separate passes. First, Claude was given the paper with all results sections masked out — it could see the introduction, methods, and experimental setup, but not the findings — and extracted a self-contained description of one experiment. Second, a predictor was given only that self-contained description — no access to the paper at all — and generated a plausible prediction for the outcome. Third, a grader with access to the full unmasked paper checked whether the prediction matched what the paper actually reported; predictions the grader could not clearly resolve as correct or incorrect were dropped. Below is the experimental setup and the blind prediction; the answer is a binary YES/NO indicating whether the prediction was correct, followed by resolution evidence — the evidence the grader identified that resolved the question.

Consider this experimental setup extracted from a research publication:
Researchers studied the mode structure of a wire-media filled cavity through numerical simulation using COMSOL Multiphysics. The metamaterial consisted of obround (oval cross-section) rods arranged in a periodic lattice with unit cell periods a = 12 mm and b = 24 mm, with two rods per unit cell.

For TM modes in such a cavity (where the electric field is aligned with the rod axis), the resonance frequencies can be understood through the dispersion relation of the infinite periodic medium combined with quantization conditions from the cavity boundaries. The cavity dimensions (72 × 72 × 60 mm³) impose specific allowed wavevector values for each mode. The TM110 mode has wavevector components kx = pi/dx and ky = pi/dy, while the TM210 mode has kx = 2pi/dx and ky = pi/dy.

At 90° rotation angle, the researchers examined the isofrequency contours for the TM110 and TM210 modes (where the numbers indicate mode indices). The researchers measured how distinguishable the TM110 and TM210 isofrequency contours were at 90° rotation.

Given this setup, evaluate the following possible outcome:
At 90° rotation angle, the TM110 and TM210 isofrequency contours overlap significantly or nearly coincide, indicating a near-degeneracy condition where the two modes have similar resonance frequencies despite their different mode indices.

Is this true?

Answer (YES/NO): YES